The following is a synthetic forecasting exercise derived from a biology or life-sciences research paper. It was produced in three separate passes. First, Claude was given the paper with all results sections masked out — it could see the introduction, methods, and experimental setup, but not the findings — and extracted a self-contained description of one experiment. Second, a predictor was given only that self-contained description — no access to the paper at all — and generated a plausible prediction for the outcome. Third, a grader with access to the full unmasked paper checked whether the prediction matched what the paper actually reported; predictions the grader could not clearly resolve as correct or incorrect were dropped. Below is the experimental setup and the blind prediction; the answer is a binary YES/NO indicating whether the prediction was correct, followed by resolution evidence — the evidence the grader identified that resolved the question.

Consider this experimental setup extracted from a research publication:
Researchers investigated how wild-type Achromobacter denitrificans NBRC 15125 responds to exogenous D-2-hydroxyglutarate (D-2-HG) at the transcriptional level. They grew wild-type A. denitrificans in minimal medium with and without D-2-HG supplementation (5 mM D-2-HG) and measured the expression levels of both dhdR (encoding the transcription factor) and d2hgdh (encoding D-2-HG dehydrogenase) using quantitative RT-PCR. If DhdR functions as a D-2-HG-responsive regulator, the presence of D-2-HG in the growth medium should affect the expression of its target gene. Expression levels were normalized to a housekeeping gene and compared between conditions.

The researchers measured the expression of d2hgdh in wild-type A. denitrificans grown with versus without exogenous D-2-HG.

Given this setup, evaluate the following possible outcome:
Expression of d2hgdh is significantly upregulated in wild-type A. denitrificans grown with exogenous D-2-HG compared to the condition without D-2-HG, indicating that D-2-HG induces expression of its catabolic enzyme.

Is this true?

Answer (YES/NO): YES